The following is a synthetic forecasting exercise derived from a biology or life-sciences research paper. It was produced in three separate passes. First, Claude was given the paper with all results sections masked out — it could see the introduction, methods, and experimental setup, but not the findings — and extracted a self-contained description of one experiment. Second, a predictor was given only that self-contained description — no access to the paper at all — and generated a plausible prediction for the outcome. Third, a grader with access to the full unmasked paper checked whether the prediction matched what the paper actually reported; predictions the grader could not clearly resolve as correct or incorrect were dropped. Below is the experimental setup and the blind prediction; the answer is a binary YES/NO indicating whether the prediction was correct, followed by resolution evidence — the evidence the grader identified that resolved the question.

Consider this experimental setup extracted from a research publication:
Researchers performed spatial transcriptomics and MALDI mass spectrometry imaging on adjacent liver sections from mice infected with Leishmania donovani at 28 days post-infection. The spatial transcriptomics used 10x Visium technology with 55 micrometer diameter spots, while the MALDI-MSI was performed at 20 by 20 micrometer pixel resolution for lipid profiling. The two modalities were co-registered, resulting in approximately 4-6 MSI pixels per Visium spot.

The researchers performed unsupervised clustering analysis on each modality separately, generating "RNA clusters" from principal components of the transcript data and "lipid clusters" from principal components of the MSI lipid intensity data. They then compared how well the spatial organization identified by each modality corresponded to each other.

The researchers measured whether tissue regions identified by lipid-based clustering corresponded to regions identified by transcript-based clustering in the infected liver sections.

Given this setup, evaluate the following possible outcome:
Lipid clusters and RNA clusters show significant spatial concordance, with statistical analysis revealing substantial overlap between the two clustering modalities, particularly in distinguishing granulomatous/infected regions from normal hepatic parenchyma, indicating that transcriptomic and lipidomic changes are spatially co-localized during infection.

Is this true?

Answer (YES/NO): YES